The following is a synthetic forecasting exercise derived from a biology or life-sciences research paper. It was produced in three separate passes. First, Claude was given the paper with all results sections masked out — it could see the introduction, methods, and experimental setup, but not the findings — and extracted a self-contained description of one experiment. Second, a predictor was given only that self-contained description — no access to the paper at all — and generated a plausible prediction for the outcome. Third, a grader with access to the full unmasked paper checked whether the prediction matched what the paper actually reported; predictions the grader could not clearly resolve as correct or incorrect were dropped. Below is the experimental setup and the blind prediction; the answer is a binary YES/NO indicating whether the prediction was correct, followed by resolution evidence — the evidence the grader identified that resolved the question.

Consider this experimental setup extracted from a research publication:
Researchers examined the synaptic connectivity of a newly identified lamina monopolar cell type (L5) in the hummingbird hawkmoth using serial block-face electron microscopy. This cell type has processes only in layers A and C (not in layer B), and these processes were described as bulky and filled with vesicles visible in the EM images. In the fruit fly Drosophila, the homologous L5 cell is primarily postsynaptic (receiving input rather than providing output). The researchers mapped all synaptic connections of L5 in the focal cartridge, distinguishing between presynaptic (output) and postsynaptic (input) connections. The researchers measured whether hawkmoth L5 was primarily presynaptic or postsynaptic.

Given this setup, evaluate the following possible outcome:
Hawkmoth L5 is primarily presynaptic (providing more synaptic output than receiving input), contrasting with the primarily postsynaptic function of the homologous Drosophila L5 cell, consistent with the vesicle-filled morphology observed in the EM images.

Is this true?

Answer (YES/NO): YES